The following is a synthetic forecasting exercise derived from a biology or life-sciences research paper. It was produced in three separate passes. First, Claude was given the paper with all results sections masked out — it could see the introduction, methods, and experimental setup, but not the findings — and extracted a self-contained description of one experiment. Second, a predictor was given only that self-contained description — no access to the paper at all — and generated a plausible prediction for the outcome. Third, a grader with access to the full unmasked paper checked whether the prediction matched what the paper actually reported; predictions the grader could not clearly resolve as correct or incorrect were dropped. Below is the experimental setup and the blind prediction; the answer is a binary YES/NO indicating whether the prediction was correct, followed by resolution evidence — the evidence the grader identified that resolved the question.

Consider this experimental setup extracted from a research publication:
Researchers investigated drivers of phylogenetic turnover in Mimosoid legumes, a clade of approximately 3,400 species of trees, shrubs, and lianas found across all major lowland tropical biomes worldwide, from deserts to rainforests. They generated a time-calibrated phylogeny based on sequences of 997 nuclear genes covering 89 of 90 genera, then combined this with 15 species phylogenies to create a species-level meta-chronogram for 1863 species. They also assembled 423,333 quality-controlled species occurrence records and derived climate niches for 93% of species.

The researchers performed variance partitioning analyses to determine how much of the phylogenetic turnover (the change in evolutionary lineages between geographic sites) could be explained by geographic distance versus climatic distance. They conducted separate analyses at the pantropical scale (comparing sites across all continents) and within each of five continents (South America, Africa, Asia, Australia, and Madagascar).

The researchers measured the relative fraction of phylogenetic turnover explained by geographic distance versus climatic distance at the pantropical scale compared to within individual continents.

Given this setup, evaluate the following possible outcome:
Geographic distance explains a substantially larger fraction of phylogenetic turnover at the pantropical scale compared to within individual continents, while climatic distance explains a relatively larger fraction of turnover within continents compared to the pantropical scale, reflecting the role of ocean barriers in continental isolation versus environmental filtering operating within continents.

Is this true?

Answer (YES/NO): YES